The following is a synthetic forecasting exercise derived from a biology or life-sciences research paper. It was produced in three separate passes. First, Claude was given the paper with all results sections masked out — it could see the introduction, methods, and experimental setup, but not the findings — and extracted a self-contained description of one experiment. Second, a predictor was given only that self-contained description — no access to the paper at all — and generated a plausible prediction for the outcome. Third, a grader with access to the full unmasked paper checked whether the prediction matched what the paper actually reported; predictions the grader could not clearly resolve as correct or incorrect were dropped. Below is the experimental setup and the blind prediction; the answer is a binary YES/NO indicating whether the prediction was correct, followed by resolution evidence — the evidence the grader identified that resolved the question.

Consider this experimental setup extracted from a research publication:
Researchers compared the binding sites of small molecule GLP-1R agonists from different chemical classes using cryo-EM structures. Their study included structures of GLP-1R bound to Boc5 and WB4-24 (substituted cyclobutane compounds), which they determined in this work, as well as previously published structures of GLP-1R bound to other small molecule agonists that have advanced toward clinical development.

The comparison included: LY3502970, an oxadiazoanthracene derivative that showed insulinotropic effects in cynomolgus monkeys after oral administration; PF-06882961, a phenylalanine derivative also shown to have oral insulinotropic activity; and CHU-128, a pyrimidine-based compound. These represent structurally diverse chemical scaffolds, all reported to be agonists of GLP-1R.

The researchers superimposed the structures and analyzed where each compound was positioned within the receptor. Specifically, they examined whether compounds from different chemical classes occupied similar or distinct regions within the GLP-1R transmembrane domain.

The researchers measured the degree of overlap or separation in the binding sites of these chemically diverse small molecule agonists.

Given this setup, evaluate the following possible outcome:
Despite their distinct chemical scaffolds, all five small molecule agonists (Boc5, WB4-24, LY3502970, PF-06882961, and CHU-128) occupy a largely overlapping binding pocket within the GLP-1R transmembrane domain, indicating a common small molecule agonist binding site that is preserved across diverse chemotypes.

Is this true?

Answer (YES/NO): NO